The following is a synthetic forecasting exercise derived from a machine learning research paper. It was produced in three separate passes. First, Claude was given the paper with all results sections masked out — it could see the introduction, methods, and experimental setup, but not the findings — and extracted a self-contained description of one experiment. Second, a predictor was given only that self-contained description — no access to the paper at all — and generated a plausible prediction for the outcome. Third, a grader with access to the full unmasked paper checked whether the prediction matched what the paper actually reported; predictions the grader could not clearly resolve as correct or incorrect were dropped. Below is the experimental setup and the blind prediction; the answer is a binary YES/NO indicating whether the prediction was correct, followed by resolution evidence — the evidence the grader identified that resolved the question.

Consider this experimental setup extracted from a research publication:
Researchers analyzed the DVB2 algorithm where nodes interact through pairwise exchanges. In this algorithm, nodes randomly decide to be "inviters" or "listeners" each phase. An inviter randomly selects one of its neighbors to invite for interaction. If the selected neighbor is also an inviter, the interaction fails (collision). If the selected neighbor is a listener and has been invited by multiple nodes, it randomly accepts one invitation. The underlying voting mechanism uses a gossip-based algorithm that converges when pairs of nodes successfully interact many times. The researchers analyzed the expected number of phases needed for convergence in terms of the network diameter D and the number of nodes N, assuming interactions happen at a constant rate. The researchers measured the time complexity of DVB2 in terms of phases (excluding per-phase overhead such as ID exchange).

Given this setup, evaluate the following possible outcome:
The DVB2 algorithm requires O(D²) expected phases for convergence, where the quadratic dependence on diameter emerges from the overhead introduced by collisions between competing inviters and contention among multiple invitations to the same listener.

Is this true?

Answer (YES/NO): NO